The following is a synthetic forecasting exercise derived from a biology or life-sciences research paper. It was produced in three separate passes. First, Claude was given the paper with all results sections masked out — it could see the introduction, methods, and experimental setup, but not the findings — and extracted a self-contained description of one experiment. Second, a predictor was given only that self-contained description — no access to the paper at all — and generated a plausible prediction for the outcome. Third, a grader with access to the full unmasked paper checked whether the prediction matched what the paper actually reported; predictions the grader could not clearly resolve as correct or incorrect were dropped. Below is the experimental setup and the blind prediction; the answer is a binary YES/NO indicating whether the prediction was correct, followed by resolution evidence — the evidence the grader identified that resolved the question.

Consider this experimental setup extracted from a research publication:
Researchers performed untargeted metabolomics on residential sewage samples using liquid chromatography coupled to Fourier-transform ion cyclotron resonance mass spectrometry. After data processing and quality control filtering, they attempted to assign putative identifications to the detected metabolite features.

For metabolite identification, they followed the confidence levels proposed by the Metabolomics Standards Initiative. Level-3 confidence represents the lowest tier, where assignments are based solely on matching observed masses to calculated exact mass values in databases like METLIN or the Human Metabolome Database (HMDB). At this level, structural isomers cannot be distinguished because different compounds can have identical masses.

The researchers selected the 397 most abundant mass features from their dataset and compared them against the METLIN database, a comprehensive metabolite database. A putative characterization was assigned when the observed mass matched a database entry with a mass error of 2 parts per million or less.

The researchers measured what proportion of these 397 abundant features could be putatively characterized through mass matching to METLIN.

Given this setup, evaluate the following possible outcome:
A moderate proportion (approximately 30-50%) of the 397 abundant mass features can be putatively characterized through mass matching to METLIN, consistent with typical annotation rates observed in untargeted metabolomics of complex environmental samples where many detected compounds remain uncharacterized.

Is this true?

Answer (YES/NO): YES